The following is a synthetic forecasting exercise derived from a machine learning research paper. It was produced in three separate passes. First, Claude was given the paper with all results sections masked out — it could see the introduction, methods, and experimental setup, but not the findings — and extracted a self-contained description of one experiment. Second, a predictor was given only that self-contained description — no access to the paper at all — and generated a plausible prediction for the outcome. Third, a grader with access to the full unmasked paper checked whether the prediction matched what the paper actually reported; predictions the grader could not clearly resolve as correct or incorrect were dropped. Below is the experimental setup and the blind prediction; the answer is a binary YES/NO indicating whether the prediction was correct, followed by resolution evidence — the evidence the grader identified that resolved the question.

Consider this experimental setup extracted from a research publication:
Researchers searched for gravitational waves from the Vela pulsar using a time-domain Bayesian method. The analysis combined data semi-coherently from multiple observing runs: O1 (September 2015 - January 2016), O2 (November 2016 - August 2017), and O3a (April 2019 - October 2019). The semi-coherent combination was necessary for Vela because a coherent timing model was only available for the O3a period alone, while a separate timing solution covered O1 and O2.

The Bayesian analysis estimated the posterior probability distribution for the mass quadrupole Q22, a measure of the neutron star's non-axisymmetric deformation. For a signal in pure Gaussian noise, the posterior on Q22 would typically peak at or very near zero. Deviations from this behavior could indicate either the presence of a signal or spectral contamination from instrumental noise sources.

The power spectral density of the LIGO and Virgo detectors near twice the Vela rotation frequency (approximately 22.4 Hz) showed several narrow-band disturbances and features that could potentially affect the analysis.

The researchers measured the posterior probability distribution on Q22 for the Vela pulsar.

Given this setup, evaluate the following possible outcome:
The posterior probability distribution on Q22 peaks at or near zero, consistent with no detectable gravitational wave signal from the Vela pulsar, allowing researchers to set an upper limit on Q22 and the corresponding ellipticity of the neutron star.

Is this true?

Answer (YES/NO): NO